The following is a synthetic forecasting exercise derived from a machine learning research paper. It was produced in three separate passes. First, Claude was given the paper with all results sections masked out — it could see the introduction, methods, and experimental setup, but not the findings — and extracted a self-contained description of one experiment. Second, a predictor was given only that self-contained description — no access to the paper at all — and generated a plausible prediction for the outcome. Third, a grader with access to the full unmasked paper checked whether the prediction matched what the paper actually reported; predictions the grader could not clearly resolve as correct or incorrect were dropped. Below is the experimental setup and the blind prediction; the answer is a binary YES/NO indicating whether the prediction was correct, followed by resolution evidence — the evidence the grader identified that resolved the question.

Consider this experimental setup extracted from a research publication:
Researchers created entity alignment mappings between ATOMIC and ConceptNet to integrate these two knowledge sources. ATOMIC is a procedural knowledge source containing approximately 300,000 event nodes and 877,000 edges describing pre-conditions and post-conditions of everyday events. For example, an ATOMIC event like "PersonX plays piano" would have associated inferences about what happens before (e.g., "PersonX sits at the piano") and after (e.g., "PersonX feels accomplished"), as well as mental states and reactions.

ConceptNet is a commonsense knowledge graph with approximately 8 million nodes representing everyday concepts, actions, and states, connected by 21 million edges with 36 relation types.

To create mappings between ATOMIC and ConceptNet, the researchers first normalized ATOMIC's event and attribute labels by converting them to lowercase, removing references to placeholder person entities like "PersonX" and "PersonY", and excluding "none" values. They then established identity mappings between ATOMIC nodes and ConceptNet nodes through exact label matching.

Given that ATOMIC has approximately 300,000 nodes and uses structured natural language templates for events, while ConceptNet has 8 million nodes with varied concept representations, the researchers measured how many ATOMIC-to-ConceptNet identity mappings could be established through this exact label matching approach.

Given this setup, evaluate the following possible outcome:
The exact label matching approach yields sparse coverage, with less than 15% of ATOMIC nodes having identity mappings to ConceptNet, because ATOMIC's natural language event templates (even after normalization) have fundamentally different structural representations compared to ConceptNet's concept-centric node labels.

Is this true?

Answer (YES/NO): YES